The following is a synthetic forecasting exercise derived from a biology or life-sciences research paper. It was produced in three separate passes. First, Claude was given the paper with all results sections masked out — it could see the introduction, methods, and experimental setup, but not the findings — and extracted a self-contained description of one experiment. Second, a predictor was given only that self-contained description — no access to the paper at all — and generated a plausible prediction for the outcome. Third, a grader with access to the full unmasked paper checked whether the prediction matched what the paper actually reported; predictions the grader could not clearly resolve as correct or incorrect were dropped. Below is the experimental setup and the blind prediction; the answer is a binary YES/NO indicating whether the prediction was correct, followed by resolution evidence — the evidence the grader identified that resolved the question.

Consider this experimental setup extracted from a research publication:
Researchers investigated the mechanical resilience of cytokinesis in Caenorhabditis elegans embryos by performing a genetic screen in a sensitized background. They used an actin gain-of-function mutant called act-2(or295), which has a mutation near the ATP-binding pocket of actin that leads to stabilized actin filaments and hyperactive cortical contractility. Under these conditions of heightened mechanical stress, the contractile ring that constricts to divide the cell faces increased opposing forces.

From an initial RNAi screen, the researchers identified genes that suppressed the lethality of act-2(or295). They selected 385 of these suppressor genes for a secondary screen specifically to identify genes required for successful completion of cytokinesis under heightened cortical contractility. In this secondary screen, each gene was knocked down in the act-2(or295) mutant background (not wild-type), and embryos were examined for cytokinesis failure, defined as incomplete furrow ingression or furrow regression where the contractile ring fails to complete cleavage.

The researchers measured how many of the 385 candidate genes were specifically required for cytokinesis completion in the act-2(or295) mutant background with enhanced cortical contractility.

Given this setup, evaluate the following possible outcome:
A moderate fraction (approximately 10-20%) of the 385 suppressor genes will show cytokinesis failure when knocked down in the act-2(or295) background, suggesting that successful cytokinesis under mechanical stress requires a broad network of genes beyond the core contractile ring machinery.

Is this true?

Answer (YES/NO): NO